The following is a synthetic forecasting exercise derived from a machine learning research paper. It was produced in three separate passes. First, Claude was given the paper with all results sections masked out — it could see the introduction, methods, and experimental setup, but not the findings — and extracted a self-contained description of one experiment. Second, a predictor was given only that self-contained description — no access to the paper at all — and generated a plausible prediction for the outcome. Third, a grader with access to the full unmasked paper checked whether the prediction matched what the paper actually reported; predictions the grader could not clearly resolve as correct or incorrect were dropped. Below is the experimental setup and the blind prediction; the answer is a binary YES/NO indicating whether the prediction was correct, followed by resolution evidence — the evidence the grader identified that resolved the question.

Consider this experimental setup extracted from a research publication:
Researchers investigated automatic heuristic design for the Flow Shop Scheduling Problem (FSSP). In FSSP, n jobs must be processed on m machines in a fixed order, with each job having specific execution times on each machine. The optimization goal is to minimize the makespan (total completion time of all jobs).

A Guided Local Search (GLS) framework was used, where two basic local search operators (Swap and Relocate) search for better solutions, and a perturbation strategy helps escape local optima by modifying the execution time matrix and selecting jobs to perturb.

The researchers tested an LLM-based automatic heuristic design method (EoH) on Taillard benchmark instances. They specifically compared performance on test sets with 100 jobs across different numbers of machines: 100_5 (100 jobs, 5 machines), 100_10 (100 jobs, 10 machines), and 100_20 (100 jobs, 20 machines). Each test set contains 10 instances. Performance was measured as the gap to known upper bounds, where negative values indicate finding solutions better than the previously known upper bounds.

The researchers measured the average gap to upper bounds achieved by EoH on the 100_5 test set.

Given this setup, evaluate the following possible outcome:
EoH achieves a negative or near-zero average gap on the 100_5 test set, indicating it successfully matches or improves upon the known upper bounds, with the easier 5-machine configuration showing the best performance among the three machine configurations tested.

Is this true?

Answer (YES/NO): YES